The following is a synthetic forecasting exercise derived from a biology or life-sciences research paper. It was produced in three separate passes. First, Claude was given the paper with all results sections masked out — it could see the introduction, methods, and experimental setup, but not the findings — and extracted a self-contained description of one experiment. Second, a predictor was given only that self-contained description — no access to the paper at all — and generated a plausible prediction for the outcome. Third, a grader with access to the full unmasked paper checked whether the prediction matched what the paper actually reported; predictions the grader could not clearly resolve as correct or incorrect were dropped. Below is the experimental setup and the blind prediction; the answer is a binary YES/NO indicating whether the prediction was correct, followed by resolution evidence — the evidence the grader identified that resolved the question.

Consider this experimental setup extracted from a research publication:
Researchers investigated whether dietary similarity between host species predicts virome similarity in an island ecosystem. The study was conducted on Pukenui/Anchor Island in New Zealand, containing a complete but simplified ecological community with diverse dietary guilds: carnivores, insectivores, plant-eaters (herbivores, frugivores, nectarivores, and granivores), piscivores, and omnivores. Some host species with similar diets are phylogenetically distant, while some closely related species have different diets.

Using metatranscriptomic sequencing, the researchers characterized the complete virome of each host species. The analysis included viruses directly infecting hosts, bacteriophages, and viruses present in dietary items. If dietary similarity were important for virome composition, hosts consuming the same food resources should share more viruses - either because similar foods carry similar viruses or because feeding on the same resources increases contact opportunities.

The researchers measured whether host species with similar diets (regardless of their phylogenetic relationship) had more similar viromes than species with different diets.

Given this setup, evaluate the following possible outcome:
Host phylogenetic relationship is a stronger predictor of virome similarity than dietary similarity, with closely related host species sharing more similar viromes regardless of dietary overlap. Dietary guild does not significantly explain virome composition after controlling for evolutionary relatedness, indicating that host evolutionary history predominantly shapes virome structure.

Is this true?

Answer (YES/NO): NO